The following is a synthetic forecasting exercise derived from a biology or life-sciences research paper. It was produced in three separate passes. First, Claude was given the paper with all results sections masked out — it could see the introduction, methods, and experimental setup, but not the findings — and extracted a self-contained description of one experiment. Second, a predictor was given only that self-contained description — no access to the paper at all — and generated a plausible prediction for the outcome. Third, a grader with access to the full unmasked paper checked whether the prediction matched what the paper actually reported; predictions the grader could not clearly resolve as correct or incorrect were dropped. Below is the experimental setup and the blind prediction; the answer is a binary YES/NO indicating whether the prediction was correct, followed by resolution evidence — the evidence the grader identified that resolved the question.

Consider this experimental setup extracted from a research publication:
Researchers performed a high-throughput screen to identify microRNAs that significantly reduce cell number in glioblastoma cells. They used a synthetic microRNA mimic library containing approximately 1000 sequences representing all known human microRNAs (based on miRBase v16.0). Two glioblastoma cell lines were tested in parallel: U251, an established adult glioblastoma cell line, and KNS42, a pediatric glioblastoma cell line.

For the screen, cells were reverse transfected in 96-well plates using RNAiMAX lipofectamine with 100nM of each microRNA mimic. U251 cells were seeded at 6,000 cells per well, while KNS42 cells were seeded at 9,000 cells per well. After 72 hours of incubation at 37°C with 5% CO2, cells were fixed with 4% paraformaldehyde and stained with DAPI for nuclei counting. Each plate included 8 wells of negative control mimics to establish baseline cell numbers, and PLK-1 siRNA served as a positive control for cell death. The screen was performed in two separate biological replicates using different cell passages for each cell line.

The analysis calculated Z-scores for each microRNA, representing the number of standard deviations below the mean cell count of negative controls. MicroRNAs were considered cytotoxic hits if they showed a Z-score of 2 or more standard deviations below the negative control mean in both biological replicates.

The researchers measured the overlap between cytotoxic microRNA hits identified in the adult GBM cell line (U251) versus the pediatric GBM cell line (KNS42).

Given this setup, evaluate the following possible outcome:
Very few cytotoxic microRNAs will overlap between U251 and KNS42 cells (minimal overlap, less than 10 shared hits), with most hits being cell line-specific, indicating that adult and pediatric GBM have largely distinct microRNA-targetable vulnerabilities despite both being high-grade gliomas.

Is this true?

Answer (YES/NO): NO